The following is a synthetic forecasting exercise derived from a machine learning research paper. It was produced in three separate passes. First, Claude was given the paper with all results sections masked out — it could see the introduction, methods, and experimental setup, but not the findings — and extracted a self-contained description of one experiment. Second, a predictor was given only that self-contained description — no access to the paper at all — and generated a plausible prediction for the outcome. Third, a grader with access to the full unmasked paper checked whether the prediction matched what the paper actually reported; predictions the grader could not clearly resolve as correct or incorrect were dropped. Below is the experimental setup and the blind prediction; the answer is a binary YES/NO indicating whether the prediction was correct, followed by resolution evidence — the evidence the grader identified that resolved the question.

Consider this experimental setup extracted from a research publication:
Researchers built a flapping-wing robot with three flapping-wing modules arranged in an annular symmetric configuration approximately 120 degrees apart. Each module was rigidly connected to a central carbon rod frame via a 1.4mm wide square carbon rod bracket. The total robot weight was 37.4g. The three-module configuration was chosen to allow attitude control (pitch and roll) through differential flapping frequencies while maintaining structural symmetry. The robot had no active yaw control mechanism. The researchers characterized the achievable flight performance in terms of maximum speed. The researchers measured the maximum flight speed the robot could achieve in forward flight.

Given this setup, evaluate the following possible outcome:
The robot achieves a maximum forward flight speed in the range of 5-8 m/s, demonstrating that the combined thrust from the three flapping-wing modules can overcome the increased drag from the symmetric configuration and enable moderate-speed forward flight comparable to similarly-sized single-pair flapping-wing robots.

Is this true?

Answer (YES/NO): YES